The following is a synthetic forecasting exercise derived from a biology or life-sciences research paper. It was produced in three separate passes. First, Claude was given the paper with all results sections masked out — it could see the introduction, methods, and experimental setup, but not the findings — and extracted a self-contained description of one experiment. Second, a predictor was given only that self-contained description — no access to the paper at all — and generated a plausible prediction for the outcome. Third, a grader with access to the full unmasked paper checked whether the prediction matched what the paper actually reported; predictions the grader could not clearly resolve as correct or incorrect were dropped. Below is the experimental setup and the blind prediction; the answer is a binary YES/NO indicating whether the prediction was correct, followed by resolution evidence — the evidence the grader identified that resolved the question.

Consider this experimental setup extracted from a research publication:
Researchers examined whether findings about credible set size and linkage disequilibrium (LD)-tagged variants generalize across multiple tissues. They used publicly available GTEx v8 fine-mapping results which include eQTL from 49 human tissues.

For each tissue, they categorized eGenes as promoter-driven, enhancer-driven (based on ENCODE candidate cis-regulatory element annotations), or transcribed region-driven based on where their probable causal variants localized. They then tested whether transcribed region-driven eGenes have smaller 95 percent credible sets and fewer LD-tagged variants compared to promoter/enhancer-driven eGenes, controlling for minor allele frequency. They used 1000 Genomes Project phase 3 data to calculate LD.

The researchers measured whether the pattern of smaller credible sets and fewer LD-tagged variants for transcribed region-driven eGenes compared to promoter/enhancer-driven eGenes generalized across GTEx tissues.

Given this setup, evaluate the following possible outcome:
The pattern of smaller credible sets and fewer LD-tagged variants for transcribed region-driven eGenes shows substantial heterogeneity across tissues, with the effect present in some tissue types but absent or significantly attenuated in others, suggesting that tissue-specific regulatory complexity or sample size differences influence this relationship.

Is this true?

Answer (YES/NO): NO